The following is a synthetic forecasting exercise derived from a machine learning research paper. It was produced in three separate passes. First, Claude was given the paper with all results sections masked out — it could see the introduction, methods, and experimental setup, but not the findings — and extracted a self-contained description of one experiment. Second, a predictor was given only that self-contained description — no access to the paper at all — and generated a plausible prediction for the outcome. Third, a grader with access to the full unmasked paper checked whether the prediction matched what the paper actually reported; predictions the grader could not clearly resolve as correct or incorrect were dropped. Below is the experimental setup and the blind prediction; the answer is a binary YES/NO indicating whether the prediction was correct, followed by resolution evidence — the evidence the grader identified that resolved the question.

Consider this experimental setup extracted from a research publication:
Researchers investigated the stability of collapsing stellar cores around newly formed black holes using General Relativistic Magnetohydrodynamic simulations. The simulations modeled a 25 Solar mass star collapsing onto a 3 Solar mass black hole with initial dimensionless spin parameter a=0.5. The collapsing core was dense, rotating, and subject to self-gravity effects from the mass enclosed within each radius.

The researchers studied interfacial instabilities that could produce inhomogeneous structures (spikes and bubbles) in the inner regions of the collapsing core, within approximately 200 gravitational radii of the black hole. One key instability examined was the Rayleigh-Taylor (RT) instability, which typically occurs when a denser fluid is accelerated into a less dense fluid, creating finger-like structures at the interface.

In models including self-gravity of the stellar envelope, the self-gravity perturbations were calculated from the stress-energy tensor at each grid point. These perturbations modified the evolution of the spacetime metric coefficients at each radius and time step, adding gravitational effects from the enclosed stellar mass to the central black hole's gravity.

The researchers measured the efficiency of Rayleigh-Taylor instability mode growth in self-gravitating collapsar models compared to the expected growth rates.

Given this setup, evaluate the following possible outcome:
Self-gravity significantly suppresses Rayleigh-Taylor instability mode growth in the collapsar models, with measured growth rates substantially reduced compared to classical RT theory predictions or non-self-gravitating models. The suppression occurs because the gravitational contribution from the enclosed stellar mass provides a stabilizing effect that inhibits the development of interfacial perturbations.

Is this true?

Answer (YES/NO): NO